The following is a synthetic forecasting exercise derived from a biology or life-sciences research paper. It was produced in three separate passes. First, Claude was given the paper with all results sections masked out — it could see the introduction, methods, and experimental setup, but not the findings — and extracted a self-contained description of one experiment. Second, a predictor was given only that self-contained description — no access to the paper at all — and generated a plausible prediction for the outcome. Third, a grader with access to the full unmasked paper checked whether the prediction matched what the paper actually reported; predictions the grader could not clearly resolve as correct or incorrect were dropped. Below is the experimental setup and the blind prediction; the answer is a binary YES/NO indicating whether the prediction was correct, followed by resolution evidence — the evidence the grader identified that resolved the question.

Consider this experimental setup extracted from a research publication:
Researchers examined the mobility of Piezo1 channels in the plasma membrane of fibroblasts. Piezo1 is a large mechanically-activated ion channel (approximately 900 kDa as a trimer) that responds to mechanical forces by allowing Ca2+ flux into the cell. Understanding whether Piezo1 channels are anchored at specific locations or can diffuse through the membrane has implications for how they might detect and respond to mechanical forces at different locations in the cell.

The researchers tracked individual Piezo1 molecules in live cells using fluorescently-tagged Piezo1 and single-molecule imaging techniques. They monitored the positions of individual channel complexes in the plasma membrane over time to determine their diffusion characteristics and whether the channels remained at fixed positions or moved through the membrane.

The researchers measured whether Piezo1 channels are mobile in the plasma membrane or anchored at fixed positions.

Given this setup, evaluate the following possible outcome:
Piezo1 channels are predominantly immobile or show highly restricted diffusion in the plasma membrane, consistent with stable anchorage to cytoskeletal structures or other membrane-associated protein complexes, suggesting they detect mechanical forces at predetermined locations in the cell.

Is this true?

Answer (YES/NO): NO